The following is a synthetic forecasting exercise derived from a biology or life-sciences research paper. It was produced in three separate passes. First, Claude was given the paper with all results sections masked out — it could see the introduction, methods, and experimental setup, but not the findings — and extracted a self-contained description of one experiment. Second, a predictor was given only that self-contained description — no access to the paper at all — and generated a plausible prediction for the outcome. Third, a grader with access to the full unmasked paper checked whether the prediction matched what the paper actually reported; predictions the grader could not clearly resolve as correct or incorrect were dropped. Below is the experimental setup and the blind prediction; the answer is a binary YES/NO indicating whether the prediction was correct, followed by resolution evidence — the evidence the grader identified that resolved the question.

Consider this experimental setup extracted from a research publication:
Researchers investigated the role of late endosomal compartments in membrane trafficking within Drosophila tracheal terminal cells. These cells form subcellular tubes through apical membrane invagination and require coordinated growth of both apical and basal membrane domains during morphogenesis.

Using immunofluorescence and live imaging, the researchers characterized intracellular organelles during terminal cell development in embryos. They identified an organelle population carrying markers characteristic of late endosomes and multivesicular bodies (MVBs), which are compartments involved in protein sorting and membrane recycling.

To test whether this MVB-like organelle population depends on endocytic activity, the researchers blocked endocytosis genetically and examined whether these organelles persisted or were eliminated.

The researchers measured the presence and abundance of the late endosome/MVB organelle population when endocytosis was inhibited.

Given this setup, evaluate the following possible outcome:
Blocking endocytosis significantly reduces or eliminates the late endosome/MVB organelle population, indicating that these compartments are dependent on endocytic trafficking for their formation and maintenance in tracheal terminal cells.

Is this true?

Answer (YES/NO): YES